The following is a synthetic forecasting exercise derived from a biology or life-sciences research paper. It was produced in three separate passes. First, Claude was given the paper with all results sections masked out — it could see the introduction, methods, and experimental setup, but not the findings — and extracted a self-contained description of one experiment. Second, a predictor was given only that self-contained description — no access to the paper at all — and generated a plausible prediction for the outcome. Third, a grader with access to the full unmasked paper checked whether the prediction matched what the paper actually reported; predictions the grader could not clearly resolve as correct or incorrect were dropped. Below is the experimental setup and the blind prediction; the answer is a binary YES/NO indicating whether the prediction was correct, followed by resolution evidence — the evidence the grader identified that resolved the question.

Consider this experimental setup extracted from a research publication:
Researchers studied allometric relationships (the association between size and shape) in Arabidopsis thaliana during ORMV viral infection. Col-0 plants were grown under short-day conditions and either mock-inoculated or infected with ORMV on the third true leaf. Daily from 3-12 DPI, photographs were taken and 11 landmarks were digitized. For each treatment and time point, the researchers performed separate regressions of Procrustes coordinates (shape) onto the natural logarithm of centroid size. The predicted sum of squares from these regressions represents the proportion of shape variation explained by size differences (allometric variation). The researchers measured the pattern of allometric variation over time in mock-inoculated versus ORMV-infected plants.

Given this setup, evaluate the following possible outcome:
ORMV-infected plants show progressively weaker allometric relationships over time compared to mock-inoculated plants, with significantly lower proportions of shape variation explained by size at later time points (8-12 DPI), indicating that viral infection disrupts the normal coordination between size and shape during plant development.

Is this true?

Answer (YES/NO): NO